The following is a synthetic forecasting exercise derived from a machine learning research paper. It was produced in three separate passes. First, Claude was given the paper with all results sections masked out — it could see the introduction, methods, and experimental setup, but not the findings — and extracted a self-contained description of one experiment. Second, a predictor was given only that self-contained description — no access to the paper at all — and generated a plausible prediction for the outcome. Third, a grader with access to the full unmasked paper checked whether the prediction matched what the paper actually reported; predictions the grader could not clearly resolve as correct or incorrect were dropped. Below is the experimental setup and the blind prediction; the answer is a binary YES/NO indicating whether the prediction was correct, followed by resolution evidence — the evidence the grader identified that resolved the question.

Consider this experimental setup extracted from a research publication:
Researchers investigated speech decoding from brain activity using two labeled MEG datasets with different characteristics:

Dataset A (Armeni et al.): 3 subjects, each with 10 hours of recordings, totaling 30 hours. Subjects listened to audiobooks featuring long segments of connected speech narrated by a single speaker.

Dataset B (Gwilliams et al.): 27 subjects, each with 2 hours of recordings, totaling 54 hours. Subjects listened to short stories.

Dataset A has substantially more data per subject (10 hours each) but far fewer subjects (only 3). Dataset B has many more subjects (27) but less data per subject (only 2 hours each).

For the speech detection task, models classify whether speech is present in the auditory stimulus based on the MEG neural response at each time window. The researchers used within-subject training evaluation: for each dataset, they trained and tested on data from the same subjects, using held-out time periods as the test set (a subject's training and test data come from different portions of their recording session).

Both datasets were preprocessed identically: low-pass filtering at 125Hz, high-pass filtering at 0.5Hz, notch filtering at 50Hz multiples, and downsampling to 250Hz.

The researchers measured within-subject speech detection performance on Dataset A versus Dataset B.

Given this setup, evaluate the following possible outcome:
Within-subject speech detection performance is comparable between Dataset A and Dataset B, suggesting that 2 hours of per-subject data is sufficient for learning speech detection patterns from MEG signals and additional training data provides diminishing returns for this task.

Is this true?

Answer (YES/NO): NO